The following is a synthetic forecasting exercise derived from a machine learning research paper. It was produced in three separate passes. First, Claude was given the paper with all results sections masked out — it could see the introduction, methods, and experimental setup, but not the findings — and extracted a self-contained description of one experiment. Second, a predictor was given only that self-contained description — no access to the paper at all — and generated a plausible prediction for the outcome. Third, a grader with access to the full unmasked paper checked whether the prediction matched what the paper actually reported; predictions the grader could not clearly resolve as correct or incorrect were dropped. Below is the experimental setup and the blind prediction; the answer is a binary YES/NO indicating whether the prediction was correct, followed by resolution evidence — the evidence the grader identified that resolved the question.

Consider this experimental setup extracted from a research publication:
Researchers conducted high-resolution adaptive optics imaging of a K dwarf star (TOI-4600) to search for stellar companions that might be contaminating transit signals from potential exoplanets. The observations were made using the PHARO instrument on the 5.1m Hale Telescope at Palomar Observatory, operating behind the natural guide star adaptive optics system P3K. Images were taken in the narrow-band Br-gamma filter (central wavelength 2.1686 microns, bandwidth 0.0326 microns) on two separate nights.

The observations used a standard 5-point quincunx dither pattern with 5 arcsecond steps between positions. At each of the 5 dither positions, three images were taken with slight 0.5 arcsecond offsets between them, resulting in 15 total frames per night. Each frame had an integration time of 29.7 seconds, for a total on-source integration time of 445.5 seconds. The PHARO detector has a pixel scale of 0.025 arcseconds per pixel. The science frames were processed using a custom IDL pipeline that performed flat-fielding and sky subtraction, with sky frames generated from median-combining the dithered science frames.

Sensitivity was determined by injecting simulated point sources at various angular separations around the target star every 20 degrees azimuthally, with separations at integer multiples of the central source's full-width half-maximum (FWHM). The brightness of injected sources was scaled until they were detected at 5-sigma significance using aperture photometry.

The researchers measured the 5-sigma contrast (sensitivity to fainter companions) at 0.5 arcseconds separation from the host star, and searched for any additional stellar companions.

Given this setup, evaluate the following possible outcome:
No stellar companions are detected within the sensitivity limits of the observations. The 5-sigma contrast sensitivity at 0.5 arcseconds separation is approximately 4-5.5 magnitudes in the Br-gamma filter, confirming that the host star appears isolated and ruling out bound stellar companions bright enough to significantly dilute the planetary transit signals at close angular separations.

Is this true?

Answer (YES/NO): NO